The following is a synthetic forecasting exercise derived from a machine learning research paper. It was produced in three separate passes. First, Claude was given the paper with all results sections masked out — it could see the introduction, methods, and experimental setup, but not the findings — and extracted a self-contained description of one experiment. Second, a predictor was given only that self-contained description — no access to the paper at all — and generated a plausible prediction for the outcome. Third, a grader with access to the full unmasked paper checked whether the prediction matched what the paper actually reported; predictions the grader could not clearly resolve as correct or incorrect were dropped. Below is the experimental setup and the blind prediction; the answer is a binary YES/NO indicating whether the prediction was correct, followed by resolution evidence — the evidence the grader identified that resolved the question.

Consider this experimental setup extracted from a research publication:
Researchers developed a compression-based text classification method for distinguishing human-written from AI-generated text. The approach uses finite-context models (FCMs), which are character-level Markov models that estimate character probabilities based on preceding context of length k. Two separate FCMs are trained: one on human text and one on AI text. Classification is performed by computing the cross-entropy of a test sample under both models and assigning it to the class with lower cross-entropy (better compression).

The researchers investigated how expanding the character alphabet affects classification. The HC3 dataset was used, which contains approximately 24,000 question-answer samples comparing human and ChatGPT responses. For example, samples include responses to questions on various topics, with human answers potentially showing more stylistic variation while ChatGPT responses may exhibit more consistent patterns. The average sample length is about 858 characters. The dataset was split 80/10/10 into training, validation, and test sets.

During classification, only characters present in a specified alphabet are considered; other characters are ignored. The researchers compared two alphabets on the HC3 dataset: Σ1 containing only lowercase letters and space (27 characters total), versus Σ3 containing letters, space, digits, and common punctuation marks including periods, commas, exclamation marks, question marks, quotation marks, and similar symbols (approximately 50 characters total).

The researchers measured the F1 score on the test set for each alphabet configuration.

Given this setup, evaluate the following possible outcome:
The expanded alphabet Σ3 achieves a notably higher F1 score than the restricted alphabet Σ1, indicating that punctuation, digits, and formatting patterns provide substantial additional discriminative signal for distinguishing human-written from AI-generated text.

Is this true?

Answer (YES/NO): NO